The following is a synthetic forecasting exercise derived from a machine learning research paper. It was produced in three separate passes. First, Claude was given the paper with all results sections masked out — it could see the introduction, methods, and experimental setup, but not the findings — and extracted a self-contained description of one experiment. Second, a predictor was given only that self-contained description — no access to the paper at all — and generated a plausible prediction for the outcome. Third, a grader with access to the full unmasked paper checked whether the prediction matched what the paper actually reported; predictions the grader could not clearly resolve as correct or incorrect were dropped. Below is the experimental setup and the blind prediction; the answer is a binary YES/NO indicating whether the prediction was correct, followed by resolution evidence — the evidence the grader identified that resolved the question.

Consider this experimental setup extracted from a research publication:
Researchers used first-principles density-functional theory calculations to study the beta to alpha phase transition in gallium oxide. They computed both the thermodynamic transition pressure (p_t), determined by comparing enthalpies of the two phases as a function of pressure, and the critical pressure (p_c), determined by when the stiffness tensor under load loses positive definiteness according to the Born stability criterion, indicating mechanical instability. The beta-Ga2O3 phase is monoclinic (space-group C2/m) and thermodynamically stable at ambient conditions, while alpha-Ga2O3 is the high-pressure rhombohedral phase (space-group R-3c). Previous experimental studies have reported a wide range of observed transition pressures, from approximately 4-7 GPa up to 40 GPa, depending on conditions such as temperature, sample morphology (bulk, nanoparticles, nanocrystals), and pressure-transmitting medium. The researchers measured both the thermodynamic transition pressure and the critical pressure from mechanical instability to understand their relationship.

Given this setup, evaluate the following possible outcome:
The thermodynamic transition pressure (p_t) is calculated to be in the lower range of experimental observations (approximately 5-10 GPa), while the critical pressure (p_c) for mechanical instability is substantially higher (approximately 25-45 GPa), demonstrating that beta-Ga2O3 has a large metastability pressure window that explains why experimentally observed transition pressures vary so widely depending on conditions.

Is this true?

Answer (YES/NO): NO